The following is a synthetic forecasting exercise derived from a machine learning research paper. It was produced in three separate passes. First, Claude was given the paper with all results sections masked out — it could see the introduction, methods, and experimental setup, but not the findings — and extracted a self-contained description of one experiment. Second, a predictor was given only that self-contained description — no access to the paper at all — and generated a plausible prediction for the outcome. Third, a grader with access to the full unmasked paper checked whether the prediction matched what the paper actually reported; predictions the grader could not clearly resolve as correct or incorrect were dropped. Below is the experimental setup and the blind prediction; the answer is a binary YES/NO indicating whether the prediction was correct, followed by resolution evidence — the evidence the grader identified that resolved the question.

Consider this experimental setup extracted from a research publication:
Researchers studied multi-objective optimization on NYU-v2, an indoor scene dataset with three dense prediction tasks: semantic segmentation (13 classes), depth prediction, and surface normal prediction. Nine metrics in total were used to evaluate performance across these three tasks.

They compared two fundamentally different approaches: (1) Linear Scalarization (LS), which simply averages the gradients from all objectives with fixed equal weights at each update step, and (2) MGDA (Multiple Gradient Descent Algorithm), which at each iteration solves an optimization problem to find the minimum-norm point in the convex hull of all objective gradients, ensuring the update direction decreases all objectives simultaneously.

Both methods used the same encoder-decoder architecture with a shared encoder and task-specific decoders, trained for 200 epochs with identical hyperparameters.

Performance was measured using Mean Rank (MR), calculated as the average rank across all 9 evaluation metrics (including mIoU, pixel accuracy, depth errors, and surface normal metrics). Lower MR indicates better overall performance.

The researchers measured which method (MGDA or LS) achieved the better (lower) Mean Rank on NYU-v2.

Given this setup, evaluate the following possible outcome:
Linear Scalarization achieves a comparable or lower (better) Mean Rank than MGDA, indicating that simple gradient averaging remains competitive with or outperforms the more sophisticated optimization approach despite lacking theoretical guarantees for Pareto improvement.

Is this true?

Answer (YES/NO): NO